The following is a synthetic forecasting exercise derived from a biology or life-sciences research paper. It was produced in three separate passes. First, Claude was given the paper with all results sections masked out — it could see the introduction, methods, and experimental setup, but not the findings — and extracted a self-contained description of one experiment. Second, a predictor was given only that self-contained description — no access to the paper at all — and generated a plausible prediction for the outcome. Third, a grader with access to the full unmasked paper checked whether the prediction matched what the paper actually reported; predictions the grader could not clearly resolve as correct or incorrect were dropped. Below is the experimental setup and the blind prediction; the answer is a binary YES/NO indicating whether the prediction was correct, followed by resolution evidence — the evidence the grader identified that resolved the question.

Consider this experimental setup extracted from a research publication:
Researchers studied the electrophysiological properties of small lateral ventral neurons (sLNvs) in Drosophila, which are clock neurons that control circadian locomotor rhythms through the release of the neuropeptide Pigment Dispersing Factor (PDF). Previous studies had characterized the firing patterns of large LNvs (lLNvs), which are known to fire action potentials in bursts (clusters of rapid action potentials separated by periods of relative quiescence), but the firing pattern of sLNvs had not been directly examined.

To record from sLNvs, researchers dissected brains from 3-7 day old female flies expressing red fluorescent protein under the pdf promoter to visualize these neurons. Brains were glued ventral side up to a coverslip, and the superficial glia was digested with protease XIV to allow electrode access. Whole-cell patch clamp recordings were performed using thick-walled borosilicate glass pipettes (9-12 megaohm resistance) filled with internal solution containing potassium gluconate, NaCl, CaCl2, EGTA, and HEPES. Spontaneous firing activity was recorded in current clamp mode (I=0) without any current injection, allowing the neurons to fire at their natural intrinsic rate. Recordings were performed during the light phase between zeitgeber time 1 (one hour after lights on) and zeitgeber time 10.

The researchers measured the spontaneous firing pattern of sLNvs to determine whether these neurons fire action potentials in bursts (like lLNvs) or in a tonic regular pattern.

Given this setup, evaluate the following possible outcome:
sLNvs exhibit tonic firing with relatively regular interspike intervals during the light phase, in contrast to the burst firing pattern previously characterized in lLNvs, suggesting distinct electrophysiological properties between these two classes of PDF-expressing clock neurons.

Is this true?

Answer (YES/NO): NO